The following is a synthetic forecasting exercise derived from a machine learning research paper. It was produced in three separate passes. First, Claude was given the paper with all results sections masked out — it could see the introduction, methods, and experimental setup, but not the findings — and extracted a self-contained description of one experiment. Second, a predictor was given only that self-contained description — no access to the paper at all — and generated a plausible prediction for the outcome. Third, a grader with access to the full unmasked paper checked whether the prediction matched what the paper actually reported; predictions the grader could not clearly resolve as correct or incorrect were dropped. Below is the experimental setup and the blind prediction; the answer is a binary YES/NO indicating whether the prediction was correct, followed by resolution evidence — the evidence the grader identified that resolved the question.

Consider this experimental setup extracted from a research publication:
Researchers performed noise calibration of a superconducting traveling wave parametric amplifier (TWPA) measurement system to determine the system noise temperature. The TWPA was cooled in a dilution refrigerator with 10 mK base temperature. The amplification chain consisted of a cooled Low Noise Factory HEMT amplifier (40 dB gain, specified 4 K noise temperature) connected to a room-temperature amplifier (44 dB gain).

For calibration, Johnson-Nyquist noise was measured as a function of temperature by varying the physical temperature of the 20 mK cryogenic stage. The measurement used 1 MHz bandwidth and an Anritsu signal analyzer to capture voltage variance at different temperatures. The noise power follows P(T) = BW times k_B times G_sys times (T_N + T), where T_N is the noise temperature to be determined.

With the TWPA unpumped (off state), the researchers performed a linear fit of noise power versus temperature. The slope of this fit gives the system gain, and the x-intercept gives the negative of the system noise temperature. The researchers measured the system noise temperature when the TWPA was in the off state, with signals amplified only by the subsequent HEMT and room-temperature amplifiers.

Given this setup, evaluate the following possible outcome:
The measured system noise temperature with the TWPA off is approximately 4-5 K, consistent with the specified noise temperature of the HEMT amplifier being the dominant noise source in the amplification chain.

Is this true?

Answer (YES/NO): YES